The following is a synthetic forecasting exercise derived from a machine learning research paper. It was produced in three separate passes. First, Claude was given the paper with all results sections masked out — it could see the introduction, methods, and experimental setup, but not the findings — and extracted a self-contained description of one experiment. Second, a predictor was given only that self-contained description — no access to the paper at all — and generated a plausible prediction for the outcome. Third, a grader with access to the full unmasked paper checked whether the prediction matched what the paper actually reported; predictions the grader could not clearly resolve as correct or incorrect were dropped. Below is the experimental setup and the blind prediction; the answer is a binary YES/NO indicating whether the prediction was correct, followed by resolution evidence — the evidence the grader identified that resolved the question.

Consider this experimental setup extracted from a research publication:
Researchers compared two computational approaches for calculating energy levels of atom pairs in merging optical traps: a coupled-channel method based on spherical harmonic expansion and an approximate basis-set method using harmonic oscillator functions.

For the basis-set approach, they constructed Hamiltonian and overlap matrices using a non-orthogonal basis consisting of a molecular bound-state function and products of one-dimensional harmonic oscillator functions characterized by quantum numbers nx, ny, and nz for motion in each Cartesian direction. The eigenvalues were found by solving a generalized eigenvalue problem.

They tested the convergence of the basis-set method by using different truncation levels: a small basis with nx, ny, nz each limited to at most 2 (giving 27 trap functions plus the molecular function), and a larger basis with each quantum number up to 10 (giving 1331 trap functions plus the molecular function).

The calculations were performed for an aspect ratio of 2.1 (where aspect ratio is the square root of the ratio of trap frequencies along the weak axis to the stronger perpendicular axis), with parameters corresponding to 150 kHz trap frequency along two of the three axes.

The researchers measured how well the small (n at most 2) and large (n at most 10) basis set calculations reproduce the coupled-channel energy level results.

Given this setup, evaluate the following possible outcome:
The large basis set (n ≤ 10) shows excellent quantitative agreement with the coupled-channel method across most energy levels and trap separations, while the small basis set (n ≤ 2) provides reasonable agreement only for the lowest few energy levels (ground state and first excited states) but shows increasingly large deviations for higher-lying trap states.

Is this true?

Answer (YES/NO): NO